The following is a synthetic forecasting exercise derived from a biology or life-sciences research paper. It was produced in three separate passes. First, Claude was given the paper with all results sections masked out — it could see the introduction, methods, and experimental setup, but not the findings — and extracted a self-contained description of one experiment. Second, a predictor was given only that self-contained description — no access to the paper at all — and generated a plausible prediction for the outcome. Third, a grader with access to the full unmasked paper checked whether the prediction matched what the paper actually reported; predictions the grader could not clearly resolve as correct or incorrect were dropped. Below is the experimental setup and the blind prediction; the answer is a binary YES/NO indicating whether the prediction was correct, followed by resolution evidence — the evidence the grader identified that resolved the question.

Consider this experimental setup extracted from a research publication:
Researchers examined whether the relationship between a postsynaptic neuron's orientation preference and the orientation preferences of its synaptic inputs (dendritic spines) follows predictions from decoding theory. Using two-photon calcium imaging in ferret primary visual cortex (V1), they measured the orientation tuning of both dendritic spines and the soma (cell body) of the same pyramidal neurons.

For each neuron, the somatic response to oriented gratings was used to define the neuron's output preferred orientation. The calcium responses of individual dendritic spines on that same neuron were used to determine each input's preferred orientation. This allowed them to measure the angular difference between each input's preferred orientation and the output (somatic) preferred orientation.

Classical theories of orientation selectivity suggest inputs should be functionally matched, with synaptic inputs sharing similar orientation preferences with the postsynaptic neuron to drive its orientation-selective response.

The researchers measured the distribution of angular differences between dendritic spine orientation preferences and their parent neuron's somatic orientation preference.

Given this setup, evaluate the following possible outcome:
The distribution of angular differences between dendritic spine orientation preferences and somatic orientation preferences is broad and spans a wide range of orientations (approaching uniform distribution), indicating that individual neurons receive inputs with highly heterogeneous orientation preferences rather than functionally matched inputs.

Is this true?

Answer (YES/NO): NO